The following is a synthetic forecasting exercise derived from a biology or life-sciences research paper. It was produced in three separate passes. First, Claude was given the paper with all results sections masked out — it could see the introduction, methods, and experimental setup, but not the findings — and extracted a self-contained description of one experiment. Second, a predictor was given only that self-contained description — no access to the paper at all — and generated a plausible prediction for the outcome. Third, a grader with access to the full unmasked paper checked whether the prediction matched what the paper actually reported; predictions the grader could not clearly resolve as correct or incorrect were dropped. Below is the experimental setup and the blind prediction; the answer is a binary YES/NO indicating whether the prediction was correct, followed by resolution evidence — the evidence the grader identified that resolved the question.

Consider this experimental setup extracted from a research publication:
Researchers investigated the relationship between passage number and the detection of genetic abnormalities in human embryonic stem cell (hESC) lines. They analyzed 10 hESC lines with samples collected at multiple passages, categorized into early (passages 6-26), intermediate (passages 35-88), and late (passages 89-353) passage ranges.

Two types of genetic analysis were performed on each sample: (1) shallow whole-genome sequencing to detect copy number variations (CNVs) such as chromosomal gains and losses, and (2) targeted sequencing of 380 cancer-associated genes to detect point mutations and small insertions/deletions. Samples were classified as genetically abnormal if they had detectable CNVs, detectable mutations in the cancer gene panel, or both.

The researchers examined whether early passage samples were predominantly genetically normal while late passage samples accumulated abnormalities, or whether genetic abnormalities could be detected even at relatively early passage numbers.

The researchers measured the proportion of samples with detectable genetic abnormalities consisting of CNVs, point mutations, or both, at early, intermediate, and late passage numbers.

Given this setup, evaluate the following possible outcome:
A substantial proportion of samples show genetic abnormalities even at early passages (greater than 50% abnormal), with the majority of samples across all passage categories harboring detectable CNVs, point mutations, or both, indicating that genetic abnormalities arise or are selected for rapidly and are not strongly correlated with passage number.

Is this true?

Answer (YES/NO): NO